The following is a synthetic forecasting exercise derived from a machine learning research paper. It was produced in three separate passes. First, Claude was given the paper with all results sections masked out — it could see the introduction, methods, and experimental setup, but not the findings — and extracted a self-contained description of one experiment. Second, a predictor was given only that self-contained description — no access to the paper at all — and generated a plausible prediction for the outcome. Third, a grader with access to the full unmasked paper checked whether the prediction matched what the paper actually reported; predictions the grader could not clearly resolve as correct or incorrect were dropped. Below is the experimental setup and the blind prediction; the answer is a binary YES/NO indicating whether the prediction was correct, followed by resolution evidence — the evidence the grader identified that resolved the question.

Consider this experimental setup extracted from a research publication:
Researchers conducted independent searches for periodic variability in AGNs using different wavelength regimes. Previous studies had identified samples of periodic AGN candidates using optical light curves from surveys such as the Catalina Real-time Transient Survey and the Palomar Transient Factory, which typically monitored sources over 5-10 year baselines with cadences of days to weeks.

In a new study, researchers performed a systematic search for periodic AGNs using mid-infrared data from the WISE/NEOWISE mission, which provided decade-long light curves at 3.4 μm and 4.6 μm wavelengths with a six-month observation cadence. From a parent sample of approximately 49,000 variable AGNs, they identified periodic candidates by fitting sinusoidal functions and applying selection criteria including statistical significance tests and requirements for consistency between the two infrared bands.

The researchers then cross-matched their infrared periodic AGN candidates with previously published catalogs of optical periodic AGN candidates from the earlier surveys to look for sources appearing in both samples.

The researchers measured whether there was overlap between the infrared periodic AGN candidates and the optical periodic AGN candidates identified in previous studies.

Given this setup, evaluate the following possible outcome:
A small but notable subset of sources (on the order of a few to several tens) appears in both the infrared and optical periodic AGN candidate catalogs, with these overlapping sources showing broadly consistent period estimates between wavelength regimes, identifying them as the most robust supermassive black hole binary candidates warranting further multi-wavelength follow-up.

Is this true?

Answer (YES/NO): NO